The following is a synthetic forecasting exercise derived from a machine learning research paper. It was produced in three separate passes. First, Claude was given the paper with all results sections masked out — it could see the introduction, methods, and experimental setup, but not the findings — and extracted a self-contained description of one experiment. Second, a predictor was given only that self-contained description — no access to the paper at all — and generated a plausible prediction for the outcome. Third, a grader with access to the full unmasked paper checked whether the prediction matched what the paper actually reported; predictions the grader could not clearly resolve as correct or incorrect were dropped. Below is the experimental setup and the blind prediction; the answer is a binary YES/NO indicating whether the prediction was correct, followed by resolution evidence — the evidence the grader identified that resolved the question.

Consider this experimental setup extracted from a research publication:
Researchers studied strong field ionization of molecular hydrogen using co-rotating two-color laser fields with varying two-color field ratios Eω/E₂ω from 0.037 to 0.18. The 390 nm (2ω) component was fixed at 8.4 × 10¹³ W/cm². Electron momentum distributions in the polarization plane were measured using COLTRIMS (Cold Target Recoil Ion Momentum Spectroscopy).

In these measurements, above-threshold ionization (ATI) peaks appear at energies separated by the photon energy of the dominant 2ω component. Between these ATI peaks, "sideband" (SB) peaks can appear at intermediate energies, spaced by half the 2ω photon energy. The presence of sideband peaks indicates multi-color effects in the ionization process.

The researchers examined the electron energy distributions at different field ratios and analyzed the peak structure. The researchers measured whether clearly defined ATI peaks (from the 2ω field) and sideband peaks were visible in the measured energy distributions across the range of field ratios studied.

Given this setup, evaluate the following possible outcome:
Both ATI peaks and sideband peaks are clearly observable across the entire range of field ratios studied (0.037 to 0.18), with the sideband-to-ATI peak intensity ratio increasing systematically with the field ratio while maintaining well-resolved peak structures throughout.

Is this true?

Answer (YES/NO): NO